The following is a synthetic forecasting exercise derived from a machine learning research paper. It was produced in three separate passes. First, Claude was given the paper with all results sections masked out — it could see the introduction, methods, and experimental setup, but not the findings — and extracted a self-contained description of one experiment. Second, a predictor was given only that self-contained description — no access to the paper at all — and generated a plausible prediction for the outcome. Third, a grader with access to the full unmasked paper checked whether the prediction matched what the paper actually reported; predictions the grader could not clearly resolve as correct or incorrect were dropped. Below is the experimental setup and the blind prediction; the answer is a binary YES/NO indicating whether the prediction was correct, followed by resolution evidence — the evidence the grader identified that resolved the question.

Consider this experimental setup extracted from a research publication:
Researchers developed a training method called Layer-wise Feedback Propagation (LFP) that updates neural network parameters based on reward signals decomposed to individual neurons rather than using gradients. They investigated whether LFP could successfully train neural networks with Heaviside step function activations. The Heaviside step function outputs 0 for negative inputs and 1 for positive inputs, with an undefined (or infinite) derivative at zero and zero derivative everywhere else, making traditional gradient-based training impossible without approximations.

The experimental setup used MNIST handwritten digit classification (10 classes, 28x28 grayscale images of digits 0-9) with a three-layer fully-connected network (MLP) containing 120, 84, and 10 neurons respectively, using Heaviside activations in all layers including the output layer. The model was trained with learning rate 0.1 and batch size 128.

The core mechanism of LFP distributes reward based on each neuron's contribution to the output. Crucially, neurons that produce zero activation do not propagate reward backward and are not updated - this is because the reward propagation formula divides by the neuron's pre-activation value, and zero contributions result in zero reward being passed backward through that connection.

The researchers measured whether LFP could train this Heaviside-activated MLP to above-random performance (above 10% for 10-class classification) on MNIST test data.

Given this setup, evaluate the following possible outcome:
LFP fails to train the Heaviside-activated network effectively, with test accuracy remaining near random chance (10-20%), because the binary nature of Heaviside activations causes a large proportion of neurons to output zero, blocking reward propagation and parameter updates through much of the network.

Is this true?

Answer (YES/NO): YES